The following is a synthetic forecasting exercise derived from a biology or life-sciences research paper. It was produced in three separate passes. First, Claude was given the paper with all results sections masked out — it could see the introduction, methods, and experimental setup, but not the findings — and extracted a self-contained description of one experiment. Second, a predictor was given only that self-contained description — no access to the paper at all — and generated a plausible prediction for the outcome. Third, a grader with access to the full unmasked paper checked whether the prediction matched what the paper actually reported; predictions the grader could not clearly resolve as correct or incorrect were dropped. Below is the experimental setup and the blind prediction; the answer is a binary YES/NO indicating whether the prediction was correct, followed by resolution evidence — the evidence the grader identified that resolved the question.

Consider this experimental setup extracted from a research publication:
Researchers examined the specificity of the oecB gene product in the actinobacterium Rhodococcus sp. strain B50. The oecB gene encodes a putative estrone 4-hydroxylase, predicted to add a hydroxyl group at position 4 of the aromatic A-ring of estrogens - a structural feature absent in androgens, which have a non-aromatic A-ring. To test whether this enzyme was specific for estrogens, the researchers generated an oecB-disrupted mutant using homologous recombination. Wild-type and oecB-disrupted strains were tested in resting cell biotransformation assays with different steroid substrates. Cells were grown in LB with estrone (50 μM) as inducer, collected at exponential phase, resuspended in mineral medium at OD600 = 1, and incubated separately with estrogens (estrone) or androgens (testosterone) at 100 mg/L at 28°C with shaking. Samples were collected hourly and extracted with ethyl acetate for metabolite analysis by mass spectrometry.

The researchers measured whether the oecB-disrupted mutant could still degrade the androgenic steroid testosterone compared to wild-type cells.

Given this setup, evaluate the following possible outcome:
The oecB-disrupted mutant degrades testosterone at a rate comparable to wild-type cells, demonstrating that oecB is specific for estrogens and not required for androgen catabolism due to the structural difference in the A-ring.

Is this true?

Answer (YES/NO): YES